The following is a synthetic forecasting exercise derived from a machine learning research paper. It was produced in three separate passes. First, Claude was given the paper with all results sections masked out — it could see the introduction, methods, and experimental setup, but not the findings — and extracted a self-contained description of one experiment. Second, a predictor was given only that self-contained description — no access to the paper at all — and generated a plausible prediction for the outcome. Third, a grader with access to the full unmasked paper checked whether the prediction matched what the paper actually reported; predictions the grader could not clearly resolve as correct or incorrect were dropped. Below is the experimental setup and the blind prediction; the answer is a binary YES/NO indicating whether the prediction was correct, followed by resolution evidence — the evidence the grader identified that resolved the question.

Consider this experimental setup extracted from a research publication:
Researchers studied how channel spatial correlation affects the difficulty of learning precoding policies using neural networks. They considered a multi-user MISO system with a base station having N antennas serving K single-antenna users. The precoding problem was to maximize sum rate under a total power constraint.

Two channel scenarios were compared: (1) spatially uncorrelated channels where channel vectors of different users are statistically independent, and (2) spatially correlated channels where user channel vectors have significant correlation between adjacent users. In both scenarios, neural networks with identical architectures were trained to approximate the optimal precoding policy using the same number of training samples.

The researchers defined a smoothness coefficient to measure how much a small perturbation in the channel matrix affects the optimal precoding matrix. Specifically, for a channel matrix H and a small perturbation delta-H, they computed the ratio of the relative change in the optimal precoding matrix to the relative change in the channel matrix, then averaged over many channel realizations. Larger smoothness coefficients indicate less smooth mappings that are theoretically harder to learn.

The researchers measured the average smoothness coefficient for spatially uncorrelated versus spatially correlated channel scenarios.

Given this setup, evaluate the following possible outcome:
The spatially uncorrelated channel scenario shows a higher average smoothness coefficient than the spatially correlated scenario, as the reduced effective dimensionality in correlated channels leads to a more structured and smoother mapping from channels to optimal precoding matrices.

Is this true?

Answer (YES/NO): NO